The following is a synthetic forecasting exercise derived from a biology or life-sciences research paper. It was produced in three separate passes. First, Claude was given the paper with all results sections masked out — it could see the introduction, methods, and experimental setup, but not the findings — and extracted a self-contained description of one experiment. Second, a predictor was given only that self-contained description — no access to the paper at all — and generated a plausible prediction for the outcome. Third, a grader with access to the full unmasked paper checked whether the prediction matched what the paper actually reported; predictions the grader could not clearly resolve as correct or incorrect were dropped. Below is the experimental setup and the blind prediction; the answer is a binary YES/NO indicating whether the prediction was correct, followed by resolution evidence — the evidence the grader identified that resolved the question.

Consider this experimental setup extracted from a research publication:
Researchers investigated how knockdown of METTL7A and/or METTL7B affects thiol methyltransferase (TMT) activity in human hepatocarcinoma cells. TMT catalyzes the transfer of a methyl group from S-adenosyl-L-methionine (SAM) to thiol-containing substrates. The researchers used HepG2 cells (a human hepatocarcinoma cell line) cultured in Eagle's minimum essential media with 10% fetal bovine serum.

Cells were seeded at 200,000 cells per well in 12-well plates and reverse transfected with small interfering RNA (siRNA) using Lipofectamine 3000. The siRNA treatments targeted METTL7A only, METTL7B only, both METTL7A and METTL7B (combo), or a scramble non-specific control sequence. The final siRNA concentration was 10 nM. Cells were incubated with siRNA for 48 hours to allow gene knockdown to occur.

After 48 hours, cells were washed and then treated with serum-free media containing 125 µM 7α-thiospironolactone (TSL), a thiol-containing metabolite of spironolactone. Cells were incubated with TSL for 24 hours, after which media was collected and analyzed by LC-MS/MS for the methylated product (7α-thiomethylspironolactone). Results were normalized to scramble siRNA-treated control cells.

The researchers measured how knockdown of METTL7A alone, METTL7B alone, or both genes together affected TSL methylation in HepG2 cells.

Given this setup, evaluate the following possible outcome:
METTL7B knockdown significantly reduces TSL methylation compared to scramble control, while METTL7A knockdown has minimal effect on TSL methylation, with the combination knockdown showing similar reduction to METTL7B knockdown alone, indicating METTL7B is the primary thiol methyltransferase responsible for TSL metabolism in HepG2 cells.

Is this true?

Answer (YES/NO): NO